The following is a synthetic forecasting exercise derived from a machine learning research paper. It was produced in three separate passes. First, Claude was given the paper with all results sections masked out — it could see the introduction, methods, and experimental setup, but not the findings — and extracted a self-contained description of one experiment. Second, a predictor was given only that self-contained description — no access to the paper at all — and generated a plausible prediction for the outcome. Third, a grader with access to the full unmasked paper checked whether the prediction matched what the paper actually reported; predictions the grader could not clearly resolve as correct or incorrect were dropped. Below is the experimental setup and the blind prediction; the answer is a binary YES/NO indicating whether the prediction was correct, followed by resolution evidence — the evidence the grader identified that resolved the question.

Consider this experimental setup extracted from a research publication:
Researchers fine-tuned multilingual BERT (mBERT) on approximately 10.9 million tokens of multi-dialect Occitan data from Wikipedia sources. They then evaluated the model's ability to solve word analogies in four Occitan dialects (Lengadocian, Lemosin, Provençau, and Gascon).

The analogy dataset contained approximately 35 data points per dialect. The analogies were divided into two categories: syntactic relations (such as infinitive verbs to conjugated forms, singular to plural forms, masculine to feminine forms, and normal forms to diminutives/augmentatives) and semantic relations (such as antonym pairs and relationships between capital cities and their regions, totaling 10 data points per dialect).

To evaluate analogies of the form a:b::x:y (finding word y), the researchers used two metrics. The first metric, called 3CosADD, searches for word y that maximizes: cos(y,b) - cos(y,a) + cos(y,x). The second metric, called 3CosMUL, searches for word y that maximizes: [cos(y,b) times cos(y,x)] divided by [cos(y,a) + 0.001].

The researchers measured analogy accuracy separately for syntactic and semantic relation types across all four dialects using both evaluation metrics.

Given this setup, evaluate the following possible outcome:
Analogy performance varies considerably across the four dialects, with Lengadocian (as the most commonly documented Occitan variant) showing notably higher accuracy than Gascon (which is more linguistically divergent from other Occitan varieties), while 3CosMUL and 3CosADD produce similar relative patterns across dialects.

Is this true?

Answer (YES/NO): NO